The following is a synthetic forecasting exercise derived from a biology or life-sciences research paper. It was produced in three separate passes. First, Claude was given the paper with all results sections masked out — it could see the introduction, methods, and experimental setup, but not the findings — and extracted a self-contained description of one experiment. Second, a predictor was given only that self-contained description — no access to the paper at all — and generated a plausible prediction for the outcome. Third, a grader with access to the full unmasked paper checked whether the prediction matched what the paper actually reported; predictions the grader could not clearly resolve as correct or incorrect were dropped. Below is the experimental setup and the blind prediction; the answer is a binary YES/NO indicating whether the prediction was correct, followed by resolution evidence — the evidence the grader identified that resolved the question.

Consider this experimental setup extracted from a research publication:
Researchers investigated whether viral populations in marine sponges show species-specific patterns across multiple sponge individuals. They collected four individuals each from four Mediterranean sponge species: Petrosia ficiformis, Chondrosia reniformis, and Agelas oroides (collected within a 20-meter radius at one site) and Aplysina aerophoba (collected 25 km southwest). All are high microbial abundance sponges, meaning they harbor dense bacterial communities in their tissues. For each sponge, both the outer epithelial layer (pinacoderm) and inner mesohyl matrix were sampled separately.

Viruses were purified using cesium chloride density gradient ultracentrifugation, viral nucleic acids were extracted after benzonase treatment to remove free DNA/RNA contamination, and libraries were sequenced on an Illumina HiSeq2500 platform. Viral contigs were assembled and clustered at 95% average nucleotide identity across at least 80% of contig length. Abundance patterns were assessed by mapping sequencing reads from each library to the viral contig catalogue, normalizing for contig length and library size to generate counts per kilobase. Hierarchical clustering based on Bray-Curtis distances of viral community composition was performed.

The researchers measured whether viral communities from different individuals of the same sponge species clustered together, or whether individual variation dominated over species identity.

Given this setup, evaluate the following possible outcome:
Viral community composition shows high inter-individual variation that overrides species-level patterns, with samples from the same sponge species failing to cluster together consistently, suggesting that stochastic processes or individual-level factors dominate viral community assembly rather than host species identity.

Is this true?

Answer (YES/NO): NO